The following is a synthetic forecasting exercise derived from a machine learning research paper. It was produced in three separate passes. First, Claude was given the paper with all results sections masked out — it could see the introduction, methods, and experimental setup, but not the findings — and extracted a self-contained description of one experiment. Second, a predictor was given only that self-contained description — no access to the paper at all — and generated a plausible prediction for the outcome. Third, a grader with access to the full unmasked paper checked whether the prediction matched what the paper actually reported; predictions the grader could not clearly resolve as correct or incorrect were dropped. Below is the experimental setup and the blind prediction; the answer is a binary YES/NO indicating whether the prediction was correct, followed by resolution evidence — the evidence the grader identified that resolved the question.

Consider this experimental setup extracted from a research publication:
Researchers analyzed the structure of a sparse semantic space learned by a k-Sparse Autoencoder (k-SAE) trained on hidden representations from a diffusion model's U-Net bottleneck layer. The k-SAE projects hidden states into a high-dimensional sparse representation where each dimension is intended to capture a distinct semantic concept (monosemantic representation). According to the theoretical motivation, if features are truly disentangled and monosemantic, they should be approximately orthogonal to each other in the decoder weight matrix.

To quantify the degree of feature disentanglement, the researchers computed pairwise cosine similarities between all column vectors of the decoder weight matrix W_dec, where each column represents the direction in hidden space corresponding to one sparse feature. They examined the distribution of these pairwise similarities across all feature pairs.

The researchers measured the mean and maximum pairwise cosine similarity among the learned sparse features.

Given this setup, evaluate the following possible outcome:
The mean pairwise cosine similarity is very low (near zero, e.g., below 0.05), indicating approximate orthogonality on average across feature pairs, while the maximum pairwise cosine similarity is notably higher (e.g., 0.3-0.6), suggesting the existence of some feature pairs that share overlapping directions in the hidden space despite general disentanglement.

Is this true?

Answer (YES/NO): NO